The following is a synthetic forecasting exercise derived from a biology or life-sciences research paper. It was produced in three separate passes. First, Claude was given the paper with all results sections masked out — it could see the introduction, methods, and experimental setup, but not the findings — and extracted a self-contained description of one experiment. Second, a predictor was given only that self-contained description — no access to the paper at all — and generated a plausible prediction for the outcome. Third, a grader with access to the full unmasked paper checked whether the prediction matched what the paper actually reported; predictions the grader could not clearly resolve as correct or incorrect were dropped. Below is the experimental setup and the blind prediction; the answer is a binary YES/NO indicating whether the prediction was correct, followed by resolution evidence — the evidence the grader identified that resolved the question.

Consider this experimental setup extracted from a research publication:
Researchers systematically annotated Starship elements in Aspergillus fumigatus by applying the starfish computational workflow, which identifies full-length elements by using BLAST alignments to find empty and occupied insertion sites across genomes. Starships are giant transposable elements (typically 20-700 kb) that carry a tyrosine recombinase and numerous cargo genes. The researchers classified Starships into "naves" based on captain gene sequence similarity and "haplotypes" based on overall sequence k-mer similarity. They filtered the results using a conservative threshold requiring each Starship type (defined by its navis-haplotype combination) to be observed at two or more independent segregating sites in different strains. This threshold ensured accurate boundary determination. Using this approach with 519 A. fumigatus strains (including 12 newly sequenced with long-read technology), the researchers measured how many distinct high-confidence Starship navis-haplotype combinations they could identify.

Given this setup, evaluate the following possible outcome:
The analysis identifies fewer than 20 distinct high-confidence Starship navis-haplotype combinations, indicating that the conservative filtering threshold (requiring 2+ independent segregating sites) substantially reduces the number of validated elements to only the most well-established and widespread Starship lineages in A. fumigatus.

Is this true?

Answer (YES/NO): NO